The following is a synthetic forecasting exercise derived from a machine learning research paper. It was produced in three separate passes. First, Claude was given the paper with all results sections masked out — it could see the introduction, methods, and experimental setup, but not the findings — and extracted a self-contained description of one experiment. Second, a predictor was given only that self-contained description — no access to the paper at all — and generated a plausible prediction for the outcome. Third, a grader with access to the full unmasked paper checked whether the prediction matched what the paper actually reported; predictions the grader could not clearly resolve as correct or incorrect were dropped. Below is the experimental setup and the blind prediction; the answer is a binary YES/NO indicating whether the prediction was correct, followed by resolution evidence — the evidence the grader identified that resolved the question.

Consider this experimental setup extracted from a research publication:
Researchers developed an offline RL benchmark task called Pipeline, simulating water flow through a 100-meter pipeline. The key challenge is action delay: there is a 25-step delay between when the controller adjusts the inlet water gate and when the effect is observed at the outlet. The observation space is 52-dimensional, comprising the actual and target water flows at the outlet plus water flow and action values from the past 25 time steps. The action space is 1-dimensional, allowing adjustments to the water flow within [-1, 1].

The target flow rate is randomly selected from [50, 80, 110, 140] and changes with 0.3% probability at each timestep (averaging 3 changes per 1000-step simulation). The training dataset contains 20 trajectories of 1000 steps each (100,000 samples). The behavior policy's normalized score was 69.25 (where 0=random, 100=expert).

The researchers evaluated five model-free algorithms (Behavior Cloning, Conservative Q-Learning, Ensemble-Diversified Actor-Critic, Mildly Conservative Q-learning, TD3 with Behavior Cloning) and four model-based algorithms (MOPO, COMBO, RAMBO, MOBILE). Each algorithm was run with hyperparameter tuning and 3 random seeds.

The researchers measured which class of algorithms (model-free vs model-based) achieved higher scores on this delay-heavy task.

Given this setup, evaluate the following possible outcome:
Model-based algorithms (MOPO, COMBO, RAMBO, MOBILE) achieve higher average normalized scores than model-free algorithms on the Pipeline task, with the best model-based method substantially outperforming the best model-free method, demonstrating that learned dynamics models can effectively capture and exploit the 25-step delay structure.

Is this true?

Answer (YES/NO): NO